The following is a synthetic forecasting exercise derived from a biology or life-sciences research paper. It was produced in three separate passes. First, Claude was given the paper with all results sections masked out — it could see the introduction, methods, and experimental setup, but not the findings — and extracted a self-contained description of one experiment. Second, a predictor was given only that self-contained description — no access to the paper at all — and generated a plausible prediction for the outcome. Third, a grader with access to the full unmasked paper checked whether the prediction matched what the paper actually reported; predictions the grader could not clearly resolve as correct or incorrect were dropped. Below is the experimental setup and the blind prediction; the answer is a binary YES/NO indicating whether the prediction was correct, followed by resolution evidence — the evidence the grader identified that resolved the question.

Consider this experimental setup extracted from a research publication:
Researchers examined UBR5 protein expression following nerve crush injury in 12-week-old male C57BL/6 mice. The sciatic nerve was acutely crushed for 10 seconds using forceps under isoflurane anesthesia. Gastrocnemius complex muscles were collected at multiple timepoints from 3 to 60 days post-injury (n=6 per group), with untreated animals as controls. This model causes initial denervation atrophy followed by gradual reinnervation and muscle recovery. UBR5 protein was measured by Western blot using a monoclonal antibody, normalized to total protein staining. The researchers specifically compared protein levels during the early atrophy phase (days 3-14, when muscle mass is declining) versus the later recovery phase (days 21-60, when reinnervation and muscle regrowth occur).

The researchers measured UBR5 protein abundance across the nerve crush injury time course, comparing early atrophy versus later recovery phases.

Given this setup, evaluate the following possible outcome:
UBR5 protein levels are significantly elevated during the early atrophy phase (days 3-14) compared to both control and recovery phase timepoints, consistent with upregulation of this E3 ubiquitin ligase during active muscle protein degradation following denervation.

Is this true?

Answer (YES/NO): NO